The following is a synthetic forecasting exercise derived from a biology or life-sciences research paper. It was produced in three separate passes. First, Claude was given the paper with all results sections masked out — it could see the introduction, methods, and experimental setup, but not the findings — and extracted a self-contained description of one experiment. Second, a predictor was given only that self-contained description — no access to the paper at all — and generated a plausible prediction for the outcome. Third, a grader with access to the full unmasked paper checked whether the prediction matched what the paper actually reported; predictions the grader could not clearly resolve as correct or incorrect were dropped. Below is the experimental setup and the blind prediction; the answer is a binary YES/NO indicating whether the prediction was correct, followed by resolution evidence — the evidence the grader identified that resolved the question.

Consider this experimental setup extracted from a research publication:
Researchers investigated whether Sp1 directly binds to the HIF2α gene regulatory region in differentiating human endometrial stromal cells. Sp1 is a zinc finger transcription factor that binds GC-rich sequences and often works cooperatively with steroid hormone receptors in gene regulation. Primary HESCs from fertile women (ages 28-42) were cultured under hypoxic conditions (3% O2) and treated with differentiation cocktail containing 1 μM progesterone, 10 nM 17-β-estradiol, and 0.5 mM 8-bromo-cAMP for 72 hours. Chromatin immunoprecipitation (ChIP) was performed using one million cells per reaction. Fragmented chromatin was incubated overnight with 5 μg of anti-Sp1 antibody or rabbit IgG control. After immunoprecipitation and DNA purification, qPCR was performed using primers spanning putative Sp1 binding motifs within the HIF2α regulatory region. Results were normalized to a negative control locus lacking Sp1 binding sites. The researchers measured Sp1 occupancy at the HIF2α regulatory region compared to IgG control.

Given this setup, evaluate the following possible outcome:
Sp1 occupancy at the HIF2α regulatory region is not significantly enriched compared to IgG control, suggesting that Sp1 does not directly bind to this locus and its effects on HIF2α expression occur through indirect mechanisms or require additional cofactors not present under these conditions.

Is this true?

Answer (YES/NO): NO